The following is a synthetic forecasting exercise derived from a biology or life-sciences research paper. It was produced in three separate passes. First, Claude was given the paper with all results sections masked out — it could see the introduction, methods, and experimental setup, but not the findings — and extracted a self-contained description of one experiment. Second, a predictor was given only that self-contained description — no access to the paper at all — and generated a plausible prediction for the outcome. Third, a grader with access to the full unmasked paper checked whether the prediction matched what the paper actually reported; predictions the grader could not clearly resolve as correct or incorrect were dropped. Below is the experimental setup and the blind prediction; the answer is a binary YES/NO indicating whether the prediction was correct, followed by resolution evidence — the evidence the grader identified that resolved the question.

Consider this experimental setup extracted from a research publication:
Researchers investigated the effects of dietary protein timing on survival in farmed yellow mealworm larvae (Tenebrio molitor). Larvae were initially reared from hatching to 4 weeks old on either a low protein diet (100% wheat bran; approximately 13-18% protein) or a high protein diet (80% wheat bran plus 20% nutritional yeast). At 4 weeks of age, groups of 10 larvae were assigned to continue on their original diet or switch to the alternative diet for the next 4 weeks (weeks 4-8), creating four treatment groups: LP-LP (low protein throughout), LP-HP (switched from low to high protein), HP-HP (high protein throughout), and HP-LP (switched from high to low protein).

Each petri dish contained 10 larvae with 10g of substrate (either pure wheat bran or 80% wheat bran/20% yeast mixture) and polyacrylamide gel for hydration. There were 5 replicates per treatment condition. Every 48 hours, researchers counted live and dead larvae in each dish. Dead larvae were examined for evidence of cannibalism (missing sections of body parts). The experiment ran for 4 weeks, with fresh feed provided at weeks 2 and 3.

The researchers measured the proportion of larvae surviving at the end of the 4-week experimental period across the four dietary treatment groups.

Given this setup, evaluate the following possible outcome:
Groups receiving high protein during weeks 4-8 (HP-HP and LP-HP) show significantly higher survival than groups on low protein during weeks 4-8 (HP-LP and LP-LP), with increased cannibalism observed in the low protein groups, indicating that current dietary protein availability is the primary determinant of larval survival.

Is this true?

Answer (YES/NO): NO